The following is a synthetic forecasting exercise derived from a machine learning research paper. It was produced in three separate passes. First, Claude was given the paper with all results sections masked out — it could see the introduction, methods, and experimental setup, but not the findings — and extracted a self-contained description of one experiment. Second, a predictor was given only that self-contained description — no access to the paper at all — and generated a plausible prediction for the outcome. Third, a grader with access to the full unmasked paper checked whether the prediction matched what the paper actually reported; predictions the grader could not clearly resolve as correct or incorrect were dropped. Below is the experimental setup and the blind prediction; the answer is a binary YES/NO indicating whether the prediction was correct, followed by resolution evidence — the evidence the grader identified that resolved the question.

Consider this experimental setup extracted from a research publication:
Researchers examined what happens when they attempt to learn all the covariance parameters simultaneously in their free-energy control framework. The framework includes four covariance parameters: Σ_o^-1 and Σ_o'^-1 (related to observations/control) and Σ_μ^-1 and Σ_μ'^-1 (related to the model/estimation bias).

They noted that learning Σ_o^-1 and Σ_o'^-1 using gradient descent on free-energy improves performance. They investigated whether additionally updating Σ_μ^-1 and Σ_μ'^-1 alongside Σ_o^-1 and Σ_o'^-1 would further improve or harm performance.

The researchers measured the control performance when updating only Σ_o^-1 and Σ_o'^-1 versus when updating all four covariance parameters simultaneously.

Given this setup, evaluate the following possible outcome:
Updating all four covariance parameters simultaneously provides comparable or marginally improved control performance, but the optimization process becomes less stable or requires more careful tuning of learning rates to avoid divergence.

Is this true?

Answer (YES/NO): NO